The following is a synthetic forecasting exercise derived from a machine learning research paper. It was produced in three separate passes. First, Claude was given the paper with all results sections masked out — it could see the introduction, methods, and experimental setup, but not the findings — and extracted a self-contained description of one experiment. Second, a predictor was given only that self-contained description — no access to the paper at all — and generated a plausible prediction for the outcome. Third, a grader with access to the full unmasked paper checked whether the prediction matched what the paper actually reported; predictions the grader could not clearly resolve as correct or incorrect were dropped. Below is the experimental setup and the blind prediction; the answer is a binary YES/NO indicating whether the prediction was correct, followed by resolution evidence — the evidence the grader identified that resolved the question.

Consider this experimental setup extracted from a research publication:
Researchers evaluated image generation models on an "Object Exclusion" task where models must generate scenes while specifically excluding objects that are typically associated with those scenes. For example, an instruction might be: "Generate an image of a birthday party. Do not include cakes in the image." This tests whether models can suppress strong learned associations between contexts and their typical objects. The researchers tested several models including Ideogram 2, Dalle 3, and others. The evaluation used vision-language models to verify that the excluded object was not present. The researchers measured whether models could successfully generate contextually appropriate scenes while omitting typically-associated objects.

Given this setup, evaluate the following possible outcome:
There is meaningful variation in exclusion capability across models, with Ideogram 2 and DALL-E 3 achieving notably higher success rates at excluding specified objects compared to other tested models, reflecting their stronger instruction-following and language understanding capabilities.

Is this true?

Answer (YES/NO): NO